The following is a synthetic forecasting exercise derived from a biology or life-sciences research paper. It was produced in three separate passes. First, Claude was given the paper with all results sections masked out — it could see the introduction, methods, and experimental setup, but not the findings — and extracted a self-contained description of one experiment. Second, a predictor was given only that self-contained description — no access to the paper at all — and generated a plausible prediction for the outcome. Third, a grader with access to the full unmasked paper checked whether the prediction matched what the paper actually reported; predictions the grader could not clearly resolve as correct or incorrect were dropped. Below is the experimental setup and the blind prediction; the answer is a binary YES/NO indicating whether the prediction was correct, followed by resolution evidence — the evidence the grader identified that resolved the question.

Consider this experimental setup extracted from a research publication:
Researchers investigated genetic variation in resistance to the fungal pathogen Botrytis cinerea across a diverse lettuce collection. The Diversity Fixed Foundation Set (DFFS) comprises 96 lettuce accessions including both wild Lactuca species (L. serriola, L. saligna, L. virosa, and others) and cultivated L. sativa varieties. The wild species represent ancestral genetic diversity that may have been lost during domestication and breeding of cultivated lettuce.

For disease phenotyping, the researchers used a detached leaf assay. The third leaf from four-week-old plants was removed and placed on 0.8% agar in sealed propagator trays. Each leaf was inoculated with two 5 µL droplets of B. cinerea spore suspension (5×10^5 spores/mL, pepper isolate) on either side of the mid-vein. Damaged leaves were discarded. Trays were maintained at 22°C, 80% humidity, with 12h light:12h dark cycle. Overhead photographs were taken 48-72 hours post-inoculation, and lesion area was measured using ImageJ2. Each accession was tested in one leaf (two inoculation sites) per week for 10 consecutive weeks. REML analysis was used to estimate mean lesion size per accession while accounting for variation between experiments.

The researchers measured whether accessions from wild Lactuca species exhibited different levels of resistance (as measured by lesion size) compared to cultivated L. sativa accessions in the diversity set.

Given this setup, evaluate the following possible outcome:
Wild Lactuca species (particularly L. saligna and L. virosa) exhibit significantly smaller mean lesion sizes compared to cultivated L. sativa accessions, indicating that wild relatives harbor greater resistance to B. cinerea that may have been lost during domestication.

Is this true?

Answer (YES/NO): YES